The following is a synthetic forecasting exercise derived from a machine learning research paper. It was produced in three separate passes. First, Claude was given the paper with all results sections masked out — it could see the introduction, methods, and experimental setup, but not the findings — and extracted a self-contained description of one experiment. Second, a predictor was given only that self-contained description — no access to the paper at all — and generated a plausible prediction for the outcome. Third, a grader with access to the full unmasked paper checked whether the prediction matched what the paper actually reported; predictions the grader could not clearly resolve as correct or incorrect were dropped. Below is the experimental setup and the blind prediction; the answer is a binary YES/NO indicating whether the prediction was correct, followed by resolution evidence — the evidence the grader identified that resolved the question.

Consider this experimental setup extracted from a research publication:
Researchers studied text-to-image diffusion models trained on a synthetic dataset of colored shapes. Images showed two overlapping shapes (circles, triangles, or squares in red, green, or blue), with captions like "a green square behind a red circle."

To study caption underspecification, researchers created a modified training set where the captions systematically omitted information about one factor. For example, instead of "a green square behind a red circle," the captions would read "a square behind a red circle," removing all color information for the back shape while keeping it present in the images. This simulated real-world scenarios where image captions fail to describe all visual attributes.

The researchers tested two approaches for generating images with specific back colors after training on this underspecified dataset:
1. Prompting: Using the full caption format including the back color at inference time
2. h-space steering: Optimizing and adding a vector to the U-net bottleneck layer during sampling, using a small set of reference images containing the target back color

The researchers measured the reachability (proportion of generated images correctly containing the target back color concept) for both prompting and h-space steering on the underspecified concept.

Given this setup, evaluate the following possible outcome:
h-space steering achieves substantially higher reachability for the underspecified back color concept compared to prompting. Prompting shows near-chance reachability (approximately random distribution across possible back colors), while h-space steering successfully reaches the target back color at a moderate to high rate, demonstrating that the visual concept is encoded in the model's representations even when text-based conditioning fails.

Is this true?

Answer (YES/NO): NO